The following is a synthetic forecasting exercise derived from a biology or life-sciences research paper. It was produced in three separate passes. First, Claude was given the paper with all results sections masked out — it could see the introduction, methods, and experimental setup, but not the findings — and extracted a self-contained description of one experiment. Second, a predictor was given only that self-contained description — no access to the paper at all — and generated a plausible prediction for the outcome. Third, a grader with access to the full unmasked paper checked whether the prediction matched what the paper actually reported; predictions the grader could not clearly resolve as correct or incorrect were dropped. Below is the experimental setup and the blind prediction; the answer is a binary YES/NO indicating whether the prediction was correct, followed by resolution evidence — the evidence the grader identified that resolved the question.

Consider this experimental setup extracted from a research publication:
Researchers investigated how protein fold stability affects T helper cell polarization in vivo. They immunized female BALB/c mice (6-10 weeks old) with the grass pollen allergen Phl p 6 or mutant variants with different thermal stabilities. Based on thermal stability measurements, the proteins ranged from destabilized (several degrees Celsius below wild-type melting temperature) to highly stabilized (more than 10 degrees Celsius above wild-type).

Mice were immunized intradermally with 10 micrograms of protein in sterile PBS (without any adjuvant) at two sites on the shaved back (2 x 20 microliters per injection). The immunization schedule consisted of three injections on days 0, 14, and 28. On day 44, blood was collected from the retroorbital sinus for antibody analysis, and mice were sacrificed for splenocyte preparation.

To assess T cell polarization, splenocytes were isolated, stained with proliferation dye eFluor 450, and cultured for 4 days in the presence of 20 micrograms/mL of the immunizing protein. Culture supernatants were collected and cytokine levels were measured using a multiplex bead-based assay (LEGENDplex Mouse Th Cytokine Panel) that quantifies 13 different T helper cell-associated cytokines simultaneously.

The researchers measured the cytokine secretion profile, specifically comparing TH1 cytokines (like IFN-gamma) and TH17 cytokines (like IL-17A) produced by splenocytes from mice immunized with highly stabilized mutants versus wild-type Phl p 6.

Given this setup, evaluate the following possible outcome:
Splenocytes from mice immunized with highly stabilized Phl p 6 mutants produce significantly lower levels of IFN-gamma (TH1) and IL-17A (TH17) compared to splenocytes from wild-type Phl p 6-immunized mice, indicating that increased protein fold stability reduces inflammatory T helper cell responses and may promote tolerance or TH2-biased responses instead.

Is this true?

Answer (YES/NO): NO